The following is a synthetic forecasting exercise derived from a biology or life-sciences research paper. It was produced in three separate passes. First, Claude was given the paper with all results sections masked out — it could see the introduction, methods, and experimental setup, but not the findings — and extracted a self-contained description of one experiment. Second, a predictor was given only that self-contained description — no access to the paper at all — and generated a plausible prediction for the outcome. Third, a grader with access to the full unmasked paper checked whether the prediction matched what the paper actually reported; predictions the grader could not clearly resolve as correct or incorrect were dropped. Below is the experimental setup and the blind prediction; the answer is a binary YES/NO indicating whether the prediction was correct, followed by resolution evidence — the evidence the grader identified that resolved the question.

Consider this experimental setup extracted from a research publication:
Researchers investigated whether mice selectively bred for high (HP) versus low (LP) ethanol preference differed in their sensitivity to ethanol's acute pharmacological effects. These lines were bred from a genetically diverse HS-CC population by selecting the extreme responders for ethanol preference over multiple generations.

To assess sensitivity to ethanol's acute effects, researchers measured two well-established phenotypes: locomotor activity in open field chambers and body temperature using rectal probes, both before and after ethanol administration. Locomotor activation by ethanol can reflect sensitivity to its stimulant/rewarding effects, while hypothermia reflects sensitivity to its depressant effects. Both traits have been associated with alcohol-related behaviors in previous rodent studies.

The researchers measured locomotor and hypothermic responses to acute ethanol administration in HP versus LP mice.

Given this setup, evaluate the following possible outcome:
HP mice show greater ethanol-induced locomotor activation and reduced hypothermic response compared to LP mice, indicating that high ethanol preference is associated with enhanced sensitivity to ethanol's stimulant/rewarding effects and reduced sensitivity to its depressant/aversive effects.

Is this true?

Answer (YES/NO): NO